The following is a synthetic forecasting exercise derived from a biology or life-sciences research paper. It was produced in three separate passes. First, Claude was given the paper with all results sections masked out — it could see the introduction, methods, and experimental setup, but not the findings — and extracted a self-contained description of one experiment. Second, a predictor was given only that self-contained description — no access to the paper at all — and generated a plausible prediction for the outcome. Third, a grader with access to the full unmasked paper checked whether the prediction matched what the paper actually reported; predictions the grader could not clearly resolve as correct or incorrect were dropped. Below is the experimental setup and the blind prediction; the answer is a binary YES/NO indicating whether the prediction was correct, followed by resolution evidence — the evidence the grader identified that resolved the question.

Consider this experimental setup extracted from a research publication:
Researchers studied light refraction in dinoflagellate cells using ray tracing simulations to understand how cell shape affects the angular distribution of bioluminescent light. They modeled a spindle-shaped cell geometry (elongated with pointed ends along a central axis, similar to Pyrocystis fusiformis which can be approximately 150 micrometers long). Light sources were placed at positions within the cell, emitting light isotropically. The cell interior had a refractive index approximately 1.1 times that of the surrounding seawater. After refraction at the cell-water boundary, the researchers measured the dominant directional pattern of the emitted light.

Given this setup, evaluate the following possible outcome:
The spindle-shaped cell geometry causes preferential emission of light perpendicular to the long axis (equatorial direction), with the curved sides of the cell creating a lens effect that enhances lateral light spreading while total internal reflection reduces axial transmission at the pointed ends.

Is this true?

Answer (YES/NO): NO